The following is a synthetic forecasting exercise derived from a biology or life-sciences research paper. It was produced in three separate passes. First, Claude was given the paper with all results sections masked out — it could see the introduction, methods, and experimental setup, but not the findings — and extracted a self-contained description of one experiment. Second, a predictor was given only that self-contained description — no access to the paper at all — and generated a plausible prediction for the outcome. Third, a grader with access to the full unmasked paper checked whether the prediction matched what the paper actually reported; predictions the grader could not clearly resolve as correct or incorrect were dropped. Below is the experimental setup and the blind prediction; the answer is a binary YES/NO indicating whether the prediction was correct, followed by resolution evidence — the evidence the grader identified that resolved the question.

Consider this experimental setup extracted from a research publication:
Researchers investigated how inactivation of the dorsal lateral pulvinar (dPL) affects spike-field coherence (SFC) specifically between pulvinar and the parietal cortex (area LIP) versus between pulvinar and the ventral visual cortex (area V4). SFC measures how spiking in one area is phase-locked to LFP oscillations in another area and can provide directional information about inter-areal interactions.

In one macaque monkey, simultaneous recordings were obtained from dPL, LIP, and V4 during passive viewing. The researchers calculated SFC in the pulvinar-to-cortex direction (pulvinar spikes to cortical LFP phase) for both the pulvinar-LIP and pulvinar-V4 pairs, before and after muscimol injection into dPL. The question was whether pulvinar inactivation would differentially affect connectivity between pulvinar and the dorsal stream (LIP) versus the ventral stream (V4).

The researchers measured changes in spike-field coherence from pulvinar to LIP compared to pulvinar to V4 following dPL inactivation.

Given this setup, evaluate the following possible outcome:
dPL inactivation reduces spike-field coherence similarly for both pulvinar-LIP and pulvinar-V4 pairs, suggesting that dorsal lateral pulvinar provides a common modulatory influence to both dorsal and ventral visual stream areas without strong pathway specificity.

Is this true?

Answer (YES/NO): YES